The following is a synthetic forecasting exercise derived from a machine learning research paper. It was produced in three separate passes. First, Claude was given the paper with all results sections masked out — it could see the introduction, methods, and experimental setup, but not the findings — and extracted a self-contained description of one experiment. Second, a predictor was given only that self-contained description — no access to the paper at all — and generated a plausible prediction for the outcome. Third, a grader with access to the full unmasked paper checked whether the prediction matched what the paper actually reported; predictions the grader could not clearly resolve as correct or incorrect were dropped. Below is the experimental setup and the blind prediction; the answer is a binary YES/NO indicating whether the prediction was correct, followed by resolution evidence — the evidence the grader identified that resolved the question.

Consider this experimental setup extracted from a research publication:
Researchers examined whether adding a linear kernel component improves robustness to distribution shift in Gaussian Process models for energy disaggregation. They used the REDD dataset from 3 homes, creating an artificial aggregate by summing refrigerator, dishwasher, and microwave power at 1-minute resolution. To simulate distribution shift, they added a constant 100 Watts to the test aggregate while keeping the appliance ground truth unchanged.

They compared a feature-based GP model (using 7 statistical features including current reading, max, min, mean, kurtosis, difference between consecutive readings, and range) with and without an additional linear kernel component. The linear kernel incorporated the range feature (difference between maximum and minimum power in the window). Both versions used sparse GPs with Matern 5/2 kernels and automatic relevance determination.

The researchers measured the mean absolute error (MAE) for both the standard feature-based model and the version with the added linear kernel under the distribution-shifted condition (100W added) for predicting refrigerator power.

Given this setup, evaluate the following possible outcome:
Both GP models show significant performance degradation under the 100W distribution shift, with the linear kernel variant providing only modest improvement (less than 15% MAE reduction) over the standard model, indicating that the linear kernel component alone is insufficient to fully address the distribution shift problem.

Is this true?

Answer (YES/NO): YES